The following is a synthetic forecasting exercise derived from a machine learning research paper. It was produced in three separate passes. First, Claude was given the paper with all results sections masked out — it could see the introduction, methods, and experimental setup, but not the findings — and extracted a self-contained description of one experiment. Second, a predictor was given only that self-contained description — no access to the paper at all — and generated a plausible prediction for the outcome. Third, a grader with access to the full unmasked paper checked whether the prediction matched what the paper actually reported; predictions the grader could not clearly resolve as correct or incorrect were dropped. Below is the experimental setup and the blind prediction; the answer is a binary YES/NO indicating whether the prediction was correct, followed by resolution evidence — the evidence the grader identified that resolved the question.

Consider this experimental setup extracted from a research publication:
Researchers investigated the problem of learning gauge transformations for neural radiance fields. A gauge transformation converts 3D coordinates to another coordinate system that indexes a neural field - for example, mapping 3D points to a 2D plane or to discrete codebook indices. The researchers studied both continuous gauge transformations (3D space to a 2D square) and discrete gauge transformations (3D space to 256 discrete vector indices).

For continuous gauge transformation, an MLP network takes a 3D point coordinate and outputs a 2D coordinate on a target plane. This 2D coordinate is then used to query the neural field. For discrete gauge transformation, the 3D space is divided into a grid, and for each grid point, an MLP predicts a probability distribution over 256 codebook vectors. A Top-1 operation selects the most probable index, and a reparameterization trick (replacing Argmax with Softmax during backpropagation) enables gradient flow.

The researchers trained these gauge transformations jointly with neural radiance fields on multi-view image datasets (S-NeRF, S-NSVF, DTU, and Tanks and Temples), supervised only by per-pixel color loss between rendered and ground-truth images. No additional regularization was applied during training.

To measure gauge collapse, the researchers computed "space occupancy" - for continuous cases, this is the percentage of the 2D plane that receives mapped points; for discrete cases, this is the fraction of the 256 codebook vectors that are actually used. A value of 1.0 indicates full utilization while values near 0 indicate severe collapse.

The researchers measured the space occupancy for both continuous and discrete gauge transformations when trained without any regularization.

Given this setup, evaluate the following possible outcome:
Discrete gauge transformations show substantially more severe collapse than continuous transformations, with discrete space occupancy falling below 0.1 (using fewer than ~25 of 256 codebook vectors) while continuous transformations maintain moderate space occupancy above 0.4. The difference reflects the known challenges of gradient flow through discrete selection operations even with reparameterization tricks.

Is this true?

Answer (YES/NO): NO